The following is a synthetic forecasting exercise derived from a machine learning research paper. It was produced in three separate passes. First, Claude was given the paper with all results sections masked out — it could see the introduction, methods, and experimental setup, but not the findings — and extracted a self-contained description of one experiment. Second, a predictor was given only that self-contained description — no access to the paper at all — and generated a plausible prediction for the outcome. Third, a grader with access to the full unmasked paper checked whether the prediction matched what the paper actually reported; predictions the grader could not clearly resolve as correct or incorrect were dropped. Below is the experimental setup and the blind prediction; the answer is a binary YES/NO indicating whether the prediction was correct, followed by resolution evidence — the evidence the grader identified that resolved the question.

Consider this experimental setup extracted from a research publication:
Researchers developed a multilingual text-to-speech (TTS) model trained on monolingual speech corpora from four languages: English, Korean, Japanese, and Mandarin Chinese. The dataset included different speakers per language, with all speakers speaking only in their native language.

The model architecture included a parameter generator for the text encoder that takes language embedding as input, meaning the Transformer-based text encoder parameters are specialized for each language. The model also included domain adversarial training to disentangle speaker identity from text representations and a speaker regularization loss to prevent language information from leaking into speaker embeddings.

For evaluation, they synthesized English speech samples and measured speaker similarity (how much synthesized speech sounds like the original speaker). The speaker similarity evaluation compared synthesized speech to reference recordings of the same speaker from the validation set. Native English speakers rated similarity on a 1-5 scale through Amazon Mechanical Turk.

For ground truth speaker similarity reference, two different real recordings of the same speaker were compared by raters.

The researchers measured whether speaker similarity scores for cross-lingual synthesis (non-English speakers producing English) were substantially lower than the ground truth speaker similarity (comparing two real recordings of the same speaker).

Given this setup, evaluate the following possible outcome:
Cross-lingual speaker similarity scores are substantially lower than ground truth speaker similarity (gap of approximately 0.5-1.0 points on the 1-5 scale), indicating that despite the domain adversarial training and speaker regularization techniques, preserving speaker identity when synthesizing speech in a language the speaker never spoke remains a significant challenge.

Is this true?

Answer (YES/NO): NO